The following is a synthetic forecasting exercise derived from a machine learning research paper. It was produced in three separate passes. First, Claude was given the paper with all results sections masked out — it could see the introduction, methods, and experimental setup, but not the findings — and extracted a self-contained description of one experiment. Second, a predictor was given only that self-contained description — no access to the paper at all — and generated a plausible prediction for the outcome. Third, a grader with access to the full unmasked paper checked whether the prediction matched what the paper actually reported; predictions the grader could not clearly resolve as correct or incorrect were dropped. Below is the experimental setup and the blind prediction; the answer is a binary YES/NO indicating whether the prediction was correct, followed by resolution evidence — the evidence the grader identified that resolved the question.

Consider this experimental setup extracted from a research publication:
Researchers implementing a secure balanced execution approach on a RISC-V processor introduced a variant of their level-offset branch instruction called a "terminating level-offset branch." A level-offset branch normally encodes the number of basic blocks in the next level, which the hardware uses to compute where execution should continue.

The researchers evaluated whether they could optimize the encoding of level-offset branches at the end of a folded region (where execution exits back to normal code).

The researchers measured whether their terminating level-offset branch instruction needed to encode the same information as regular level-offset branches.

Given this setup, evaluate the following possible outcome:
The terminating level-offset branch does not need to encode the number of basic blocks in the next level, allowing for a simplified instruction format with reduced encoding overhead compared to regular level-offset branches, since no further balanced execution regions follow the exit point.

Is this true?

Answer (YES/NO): NO